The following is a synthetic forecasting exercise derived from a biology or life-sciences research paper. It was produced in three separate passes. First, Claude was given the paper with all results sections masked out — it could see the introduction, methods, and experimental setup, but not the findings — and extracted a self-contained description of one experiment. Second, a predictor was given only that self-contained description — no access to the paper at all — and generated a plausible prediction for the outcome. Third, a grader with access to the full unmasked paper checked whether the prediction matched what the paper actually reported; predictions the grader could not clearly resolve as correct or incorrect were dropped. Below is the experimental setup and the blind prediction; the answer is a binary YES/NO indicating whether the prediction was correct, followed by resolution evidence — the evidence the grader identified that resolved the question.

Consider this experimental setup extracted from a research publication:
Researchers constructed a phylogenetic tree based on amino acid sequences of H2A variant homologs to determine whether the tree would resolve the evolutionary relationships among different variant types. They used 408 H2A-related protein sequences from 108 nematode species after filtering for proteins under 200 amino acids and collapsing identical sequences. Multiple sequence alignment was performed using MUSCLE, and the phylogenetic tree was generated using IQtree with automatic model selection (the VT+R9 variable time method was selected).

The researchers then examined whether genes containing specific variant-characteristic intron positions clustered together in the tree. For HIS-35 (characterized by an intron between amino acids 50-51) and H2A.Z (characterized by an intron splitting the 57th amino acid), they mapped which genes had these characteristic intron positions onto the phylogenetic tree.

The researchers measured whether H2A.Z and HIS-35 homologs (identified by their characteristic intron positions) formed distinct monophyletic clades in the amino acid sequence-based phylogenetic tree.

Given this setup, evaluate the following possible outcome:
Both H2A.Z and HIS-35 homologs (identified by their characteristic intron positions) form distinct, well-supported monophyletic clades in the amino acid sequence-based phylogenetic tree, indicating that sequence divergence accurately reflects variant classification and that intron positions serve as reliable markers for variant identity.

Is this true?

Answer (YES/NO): NO